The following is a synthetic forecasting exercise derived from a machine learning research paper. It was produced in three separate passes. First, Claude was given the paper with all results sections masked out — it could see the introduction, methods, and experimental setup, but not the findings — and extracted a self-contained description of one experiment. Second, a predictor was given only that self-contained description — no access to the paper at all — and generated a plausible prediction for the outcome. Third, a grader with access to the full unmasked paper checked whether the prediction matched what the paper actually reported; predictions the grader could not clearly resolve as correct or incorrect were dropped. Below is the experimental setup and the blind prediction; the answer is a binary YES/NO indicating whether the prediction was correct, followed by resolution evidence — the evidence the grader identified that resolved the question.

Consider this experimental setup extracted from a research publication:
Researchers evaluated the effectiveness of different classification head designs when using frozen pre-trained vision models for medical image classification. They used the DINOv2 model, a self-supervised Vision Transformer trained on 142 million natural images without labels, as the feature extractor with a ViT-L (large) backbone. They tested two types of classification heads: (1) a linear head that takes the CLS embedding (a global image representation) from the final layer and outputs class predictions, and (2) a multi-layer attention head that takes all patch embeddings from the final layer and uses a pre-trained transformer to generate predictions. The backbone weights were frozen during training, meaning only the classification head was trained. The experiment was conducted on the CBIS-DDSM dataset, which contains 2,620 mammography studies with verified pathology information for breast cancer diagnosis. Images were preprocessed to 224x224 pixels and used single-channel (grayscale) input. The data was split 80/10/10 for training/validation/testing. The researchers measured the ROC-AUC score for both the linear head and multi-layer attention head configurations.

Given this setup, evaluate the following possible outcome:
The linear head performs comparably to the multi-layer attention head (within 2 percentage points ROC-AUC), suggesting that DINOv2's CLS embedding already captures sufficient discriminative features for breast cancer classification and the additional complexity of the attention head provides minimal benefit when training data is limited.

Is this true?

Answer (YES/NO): NO